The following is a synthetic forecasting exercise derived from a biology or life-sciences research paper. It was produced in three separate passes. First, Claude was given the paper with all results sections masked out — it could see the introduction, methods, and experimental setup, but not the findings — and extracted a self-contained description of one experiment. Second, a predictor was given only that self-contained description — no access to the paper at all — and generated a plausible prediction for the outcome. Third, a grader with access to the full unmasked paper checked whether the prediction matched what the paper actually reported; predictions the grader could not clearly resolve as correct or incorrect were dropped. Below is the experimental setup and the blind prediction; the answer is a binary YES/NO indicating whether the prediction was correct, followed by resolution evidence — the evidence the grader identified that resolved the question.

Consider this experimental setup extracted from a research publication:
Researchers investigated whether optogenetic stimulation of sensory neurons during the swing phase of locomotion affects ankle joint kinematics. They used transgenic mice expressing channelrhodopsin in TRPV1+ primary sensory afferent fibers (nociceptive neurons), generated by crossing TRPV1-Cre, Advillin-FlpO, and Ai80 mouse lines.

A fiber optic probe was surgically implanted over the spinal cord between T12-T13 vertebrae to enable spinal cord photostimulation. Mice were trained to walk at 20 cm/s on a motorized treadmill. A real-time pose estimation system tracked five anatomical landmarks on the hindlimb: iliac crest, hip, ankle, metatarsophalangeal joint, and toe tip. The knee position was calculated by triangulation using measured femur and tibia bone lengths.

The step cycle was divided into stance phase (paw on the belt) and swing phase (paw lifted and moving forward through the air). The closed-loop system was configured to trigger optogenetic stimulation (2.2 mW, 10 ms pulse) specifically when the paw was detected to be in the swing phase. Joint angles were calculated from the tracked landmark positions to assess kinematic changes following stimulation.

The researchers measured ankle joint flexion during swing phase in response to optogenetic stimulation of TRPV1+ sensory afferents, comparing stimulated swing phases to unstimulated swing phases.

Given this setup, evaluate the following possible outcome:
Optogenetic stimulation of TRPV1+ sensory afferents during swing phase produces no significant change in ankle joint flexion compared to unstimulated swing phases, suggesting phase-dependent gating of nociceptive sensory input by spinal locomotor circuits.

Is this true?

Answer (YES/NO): NO